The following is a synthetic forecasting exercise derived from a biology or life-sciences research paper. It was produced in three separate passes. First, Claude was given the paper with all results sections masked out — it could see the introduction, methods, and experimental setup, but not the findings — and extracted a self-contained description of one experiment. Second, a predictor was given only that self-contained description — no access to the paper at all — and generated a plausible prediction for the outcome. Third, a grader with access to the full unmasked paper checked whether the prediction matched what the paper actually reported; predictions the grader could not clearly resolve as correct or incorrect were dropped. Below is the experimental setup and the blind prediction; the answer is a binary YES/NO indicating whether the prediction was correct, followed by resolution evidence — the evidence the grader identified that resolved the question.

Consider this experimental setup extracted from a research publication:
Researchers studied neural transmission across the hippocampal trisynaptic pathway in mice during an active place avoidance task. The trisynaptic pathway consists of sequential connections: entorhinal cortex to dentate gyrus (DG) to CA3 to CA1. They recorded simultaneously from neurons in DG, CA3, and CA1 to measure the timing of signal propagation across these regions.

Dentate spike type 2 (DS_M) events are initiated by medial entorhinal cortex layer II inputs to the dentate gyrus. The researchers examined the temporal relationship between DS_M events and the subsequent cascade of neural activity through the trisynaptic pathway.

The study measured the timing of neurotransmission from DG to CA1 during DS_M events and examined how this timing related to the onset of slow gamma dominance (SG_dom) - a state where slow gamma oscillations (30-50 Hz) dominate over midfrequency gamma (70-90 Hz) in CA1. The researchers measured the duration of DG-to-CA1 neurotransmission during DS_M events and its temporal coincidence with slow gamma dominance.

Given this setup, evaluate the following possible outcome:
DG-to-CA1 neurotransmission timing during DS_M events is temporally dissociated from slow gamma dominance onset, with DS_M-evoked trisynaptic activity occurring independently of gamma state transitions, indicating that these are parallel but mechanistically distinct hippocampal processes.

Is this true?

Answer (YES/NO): NO